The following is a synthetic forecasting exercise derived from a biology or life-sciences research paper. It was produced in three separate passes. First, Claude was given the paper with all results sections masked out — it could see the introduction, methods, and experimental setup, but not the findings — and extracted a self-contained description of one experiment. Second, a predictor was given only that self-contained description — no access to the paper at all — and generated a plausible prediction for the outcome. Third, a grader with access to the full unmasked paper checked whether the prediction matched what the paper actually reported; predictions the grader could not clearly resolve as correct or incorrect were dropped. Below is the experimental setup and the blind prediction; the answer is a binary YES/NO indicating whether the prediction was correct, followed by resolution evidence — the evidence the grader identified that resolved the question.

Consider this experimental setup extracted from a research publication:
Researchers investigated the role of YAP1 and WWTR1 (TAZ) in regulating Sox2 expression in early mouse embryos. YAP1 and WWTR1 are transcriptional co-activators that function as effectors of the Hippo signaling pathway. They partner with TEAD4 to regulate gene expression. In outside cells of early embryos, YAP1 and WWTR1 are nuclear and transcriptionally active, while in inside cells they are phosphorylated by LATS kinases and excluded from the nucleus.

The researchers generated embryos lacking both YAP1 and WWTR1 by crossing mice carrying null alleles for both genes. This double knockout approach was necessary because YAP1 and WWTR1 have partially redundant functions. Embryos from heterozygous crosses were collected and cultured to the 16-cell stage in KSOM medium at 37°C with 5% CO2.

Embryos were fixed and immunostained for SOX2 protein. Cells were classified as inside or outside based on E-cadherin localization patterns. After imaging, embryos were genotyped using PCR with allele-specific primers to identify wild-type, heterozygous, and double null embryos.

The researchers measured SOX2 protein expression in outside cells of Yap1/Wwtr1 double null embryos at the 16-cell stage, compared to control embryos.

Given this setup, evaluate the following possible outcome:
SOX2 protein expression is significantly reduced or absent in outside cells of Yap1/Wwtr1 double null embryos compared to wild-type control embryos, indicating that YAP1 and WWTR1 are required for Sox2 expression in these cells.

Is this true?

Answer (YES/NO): NO